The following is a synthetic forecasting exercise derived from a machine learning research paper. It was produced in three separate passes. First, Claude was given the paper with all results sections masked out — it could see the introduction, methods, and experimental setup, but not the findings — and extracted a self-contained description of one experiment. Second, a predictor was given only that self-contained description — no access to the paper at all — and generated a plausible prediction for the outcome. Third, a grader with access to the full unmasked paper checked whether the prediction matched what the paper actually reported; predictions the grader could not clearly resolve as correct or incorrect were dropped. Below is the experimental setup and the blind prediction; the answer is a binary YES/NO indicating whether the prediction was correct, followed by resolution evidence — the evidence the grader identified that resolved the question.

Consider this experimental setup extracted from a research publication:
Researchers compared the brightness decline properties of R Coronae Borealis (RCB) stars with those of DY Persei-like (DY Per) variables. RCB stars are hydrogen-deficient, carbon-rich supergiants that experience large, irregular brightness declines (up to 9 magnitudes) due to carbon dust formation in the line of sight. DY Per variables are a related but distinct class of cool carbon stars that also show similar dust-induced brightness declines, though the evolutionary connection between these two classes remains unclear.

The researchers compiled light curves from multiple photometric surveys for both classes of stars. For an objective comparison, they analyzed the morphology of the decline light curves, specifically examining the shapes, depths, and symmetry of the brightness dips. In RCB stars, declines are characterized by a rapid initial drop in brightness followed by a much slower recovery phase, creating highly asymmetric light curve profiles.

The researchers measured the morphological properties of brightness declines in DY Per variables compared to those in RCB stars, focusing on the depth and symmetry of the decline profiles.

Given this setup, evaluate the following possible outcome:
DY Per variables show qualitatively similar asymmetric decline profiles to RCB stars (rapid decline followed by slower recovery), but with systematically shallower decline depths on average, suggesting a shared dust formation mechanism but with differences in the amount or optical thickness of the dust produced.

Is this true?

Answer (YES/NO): NO